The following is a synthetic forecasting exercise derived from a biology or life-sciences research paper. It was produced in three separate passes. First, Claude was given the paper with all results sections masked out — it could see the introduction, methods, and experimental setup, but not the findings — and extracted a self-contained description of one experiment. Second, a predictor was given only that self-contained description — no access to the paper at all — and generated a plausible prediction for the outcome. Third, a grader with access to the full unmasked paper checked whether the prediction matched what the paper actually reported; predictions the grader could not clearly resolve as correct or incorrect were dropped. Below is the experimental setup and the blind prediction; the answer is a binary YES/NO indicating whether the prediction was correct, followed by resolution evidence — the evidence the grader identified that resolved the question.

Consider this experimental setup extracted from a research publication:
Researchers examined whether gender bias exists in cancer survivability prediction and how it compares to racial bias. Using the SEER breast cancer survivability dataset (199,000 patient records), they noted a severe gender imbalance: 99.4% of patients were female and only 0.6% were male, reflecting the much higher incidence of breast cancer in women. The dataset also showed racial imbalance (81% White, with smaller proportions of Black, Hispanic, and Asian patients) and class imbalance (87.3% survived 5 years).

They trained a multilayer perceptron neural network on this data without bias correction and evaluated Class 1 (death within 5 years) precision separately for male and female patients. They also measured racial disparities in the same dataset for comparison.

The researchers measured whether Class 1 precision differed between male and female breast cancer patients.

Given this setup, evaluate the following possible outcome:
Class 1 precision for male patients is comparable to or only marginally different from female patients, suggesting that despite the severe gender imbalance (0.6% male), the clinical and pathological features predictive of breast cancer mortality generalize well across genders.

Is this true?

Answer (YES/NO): YES